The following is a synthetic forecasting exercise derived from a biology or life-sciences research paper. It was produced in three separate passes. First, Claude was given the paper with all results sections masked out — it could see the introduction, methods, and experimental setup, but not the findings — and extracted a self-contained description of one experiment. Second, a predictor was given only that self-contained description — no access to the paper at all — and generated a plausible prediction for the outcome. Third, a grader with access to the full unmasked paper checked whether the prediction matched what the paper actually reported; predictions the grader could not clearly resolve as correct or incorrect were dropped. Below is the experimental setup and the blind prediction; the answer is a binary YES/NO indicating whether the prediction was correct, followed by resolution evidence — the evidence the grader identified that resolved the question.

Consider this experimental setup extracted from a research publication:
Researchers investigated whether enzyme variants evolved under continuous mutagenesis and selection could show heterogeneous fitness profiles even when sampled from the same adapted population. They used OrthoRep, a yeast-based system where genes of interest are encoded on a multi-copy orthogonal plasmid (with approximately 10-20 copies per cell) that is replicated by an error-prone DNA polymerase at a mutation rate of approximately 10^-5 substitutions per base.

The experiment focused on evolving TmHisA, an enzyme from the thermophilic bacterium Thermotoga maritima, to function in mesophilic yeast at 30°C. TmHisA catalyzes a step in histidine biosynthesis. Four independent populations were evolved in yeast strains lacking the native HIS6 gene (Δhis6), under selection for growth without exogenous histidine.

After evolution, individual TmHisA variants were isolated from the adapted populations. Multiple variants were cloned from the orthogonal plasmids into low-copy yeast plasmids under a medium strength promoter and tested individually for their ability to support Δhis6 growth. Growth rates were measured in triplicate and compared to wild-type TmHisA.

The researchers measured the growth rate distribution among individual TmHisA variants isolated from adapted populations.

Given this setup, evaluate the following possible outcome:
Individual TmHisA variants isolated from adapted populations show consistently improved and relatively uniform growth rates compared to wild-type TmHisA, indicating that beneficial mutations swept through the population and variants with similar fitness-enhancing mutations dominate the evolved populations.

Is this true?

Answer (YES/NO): NO